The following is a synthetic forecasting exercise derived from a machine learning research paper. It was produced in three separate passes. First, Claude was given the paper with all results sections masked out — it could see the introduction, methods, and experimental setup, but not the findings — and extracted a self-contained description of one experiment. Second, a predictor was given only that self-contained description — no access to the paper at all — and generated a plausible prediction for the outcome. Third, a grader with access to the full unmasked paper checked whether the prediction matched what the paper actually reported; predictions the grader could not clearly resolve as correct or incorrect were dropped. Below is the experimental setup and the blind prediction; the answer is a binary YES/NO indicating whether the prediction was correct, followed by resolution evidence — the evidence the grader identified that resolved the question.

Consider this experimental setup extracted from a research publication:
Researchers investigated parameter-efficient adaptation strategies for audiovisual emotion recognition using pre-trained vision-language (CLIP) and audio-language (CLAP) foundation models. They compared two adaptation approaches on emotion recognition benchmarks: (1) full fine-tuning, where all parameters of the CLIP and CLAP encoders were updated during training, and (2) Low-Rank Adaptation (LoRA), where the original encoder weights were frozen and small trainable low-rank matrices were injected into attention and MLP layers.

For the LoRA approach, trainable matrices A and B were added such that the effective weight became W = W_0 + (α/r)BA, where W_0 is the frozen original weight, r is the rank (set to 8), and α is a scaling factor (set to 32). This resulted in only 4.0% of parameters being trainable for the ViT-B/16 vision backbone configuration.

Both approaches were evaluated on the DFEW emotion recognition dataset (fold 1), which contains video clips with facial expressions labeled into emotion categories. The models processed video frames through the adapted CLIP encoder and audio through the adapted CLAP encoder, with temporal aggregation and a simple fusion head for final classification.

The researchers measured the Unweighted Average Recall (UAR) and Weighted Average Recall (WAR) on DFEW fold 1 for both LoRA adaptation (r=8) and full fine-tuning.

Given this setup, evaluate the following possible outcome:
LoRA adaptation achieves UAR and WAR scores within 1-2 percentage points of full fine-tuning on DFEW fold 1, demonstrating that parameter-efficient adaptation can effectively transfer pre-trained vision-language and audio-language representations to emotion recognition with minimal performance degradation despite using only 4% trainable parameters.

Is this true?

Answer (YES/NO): NO